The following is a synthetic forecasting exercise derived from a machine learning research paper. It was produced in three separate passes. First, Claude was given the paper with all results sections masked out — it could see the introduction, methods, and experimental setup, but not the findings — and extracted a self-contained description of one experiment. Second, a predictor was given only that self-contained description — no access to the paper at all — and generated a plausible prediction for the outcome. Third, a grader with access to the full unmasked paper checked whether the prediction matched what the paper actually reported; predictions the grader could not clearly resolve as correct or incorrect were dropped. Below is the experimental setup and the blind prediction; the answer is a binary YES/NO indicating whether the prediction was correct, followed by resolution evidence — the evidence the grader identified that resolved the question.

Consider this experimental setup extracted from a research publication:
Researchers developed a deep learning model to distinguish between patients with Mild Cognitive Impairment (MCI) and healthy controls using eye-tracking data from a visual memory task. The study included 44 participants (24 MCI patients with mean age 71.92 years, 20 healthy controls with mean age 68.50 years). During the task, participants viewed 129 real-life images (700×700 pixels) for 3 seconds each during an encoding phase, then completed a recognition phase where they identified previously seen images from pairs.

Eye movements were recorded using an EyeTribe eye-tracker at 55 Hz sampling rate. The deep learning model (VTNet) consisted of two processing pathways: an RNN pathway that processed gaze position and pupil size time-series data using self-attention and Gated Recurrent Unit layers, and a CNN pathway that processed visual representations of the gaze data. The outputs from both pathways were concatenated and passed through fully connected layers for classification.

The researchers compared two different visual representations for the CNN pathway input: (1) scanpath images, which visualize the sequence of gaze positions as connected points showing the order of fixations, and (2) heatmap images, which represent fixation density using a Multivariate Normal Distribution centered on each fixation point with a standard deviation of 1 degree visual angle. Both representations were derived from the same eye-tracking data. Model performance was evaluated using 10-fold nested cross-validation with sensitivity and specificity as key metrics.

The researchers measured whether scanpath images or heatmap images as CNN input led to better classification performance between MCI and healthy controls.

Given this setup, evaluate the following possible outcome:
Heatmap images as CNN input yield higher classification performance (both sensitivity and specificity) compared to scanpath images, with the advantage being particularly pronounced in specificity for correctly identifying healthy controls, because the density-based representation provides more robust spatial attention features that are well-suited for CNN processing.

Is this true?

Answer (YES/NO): NO